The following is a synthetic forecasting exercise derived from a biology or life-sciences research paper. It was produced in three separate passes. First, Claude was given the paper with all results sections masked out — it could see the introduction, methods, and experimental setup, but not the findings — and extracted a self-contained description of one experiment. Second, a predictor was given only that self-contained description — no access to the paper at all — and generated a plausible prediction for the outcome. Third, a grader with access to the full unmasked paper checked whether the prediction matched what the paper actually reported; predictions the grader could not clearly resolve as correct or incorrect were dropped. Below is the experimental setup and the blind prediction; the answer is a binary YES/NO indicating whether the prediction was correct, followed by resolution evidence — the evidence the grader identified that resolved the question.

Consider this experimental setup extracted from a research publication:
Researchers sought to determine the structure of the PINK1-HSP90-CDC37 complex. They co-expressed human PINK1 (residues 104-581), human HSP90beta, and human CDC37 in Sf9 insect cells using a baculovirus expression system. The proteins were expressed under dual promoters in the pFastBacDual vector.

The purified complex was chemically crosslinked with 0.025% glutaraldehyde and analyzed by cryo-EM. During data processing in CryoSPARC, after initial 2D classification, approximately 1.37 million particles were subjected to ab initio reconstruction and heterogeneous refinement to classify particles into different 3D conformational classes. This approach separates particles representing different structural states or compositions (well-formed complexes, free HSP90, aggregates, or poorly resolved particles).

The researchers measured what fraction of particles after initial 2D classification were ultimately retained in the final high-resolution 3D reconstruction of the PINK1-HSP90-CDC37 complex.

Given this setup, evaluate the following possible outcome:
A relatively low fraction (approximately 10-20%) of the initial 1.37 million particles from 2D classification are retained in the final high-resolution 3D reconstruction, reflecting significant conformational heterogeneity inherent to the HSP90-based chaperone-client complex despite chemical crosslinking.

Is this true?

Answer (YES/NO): NO